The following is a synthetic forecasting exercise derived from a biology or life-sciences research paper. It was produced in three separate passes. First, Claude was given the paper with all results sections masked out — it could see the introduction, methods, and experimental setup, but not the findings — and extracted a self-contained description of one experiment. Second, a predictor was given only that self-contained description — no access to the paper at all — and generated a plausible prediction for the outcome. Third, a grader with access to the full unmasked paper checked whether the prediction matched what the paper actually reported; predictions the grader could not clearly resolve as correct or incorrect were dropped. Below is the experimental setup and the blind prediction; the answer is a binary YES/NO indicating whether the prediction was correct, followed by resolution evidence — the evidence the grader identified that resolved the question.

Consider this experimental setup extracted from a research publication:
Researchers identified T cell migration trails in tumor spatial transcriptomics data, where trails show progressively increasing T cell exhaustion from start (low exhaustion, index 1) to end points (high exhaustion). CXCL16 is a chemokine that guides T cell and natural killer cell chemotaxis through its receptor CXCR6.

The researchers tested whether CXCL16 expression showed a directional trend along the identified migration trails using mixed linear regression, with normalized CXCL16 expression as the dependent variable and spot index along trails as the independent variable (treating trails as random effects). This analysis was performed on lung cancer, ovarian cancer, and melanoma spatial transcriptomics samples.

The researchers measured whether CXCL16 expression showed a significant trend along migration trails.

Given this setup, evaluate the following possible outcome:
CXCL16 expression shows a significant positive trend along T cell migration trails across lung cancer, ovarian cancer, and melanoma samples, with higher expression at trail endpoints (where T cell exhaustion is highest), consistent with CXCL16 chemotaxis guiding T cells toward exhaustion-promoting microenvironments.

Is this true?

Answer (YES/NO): YES